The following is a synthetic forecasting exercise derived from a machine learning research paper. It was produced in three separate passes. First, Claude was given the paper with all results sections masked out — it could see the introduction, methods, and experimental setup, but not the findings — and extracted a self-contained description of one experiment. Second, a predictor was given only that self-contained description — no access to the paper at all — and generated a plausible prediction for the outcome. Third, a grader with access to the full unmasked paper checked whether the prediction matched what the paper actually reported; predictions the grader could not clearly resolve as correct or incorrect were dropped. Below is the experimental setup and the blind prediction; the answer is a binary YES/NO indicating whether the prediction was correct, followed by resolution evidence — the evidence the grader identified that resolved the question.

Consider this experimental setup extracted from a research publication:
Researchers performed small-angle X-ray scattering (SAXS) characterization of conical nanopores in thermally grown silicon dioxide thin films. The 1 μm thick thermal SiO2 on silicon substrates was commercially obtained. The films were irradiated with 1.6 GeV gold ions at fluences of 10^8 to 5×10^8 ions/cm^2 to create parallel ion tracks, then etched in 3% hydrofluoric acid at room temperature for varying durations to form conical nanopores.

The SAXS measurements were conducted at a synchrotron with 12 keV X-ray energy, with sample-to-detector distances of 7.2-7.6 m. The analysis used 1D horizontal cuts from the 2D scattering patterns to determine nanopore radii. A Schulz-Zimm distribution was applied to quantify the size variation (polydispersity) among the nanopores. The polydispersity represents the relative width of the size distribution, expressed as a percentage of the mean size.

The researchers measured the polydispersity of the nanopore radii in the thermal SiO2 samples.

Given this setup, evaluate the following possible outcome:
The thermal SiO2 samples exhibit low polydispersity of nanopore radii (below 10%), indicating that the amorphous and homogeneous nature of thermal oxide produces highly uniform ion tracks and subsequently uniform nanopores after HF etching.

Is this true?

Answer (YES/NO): YES